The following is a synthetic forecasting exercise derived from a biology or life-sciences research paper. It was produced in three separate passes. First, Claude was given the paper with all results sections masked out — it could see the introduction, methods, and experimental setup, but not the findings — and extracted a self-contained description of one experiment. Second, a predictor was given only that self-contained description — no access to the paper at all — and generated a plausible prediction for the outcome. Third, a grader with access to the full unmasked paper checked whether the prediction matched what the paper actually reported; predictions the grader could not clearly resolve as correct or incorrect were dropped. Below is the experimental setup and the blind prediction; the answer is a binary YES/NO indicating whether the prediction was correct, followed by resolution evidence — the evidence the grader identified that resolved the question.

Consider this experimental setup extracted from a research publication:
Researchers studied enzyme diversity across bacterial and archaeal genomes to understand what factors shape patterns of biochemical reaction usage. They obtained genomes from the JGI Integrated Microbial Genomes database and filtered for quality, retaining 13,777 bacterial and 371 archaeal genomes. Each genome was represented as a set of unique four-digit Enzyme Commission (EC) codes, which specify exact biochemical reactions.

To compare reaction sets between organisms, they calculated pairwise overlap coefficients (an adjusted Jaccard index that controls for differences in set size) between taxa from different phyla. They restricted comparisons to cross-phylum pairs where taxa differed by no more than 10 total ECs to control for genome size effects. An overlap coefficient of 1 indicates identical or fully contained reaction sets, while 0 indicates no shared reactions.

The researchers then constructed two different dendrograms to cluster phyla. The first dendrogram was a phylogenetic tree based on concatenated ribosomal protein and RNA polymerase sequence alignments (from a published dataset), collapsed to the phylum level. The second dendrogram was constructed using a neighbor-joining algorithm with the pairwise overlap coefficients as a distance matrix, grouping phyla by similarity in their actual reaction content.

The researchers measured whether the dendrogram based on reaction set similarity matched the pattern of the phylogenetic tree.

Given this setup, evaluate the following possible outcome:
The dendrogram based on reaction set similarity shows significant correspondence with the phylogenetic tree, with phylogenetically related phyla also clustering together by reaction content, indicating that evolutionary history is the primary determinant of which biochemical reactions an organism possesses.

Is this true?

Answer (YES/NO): NO